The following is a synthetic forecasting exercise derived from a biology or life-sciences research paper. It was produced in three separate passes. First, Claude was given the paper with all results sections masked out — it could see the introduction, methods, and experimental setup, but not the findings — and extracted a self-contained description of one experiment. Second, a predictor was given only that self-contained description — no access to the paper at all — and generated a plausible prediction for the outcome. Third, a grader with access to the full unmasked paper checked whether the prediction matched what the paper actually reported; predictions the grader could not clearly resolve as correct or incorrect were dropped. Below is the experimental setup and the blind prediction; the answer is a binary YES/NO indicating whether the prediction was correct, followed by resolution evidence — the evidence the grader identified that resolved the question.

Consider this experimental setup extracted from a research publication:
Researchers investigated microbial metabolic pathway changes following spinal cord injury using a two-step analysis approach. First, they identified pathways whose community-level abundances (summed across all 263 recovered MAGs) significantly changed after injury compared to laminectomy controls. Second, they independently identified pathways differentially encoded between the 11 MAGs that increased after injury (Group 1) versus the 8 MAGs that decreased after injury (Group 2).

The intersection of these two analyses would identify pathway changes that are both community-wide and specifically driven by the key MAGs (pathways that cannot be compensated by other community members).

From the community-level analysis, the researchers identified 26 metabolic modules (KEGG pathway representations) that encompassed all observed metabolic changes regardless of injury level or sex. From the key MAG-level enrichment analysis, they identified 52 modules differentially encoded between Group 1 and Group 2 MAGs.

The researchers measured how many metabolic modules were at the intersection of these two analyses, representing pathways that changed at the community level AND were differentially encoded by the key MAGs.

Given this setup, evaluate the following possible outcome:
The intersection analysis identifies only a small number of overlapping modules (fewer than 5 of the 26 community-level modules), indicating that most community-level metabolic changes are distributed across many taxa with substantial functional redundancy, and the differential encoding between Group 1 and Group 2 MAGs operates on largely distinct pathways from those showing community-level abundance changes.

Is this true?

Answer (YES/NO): NO